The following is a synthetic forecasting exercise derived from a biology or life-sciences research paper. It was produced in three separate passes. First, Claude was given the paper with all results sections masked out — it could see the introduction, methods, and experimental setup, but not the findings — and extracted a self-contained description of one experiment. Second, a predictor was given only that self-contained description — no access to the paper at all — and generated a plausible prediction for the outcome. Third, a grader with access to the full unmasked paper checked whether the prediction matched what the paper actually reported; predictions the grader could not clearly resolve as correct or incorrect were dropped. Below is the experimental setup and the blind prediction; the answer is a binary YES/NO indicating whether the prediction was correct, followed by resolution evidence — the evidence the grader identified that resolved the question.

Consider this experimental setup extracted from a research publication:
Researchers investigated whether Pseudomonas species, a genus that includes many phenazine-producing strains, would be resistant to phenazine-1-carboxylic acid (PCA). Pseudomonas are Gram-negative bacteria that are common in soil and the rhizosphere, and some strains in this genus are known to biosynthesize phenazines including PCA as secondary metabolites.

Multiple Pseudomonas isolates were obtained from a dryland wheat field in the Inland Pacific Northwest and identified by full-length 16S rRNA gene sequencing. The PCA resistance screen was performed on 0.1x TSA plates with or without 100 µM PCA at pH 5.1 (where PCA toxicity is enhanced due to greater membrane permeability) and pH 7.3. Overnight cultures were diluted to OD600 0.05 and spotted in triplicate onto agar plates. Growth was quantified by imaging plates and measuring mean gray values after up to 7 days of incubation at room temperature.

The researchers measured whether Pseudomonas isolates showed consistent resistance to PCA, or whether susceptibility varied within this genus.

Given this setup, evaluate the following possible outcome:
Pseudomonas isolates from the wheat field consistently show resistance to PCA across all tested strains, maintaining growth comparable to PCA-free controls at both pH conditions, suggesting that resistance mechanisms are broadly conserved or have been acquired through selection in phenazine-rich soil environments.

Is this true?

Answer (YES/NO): YES